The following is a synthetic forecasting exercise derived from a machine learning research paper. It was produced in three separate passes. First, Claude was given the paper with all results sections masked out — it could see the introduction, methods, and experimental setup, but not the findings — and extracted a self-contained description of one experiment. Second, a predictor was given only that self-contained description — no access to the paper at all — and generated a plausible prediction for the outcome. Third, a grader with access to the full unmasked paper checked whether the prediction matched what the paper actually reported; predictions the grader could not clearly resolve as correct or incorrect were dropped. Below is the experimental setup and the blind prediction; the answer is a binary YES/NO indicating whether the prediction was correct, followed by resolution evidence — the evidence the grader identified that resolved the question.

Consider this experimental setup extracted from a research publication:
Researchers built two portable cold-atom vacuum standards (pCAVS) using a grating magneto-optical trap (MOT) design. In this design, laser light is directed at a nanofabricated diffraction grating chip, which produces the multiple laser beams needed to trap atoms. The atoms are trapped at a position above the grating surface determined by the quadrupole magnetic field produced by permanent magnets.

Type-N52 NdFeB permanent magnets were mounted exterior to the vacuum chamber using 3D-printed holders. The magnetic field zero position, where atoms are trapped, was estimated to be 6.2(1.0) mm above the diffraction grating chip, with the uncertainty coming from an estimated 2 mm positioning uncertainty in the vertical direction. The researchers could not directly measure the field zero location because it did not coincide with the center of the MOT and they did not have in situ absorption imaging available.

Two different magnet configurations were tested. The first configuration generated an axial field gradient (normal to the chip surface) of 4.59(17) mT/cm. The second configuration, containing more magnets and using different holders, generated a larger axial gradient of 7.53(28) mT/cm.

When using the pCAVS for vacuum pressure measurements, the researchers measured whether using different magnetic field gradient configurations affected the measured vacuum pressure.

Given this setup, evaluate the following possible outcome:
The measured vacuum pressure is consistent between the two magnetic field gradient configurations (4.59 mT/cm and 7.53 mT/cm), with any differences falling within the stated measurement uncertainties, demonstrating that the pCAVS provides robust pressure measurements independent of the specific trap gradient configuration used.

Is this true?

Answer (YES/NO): YES